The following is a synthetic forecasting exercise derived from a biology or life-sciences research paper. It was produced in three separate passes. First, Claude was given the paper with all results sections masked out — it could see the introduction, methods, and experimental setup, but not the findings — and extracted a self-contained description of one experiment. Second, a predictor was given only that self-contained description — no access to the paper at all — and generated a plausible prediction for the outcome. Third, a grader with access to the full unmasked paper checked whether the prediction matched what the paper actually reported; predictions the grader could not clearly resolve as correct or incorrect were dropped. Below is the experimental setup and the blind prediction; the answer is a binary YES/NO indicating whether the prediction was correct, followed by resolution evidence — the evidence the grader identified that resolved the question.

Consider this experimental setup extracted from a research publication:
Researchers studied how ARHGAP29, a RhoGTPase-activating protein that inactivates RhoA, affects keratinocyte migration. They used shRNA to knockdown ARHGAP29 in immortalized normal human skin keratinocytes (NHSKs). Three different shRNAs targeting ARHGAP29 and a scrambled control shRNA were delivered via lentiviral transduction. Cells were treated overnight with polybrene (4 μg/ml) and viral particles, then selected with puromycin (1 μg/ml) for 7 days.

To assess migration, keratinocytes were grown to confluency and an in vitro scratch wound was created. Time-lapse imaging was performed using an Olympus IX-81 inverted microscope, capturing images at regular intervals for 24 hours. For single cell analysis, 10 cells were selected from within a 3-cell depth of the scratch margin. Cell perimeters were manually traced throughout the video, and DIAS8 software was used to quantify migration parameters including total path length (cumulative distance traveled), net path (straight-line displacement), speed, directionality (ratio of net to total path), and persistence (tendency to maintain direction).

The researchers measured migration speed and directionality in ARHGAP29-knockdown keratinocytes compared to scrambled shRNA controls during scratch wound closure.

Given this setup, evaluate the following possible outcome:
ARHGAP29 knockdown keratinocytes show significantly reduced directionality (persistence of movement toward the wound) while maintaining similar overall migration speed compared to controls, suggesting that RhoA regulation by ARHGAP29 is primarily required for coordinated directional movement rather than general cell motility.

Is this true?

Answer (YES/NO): NO